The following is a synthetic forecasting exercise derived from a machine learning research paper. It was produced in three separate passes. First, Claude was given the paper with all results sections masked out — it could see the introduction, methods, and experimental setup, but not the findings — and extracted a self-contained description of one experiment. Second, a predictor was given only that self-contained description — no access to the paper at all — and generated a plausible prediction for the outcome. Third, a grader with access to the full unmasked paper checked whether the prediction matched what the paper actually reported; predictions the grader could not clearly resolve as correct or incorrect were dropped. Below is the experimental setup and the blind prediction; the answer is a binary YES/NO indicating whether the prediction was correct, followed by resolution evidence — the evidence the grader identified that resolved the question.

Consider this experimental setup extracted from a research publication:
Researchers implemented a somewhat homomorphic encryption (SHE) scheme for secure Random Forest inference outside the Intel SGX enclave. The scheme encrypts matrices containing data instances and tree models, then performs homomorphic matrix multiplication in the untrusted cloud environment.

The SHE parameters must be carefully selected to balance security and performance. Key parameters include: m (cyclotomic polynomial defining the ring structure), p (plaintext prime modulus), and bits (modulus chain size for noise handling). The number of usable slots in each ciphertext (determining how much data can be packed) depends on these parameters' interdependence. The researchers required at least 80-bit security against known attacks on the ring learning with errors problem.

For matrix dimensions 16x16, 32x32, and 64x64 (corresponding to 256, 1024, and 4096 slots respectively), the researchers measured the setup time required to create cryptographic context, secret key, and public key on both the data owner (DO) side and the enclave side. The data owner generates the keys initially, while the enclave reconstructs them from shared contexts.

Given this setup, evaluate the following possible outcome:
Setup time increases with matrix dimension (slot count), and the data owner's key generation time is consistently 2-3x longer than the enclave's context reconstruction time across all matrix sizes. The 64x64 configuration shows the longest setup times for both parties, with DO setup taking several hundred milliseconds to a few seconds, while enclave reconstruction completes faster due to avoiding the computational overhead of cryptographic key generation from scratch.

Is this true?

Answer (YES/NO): NO